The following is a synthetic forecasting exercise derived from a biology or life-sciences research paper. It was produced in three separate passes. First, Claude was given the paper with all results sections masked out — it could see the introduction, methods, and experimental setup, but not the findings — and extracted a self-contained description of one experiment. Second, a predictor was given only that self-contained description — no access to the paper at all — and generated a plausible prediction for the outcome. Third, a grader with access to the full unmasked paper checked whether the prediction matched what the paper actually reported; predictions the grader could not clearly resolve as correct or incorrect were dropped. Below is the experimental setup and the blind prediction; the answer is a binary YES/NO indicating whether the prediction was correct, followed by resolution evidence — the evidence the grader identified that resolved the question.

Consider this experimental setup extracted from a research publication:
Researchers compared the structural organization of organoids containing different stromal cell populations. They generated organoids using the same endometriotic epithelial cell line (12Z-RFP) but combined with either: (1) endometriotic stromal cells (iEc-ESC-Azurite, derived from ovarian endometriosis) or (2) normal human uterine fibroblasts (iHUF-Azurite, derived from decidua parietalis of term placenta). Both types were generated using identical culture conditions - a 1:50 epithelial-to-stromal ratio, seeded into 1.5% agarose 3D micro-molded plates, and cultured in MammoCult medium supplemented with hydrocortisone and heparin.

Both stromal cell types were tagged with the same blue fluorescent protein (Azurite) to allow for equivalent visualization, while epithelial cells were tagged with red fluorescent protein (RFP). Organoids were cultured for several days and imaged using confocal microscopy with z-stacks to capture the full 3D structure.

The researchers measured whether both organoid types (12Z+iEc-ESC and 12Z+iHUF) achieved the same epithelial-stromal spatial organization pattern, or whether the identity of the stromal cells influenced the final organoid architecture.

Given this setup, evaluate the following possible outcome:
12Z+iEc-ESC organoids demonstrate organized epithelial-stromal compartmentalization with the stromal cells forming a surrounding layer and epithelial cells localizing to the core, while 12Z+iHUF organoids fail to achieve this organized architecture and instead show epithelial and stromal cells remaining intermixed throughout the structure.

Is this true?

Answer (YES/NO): NO